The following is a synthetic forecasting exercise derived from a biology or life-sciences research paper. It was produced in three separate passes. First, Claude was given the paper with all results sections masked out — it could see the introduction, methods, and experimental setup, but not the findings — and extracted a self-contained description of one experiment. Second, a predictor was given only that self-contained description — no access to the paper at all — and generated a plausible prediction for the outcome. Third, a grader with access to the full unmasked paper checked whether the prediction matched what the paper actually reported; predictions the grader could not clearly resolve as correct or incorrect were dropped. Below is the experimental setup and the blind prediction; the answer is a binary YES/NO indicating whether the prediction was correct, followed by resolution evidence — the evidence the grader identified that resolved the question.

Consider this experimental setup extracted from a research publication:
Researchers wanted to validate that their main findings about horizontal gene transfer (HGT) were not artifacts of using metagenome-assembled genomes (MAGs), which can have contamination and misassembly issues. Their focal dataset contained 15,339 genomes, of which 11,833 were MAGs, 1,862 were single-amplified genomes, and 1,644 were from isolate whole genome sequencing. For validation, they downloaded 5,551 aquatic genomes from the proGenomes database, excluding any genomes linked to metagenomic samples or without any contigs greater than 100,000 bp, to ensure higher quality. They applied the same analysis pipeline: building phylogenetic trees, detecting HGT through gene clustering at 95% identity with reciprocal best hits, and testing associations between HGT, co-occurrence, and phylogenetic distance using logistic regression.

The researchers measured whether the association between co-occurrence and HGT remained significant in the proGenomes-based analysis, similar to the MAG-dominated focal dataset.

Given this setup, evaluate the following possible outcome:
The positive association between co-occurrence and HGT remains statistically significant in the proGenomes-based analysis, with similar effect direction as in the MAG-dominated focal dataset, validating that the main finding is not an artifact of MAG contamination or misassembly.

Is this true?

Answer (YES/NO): YES